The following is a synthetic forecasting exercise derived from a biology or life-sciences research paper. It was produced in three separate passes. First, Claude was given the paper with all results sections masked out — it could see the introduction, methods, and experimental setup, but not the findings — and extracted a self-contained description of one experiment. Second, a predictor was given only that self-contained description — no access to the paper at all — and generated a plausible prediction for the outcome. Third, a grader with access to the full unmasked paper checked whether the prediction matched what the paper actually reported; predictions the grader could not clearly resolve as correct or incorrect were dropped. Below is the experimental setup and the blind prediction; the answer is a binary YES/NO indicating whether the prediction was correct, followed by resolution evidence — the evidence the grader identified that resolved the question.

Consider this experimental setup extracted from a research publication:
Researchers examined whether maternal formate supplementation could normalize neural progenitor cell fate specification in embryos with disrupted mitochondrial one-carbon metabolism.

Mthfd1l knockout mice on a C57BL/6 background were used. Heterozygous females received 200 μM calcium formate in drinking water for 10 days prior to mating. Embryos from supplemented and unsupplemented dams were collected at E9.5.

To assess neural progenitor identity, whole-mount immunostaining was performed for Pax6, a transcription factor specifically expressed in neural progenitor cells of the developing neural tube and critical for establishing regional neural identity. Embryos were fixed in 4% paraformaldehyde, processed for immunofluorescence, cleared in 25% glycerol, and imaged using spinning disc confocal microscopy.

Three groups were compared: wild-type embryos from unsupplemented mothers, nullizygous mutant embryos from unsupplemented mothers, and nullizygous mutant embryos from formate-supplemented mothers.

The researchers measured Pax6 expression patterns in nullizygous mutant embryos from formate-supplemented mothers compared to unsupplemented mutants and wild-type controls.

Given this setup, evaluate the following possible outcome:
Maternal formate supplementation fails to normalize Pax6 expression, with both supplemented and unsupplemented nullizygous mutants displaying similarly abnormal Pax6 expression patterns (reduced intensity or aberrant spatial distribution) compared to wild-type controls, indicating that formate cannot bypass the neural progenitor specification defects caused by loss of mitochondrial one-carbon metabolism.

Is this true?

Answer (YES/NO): NO